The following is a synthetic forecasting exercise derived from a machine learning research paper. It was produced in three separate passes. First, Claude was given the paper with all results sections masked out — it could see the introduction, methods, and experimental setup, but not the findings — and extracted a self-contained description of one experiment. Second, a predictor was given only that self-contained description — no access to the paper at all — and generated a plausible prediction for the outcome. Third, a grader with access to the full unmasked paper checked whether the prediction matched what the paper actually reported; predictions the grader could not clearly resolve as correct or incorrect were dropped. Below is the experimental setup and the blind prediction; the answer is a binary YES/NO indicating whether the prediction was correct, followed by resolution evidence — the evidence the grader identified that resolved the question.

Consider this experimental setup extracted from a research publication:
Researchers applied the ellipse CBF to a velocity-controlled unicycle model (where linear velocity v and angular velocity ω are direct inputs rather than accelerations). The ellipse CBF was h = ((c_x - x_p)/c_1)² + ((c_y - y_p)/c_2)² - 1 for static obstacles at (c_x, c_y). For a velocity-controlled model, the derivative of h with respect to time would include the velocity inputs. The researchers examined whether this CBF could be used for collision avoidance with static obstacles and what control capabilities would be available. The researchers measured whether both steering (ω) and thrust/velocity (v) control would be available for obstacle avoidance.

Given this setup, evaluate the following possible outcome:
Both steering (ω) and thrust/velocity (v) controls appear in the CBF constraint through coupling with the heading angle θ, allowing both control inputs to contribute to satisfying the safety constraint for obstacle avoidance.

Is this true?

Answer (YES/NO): NO